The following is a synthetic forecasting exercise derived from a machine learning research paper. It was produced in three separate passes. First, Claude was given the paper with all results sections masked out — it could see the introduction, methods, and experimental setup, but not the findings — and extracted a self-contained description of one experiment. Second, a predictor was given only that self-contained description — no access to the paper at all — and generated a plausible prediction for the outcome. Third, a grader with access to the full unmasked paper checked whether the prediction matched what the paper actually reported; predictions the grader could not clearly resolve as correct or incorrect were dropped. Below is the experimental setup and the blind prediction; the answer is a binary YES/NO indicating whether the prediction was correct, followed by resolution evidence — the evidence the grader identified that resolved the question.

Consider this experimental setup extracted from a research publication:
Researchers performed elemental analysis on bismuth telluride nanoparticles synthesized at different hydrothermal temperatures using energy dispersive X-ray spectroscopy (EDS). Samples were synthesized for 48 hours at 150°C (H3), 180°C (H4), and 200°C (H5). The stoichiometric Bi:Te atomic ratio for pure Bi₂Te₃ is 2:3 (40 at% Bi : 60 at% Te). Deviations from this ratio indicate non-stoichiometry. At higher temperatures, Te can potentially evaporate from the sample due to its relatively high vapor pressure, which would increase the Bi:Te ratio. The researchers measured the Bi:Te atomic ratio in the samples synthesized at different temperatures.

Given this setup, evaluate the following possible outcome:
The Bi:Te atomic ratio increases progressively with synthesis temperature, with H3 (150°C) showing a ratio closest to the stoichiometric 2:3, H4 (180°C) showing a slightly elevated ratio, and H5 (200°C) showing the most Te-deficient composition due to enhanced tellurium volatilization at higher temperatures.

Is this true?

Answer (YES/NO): NO